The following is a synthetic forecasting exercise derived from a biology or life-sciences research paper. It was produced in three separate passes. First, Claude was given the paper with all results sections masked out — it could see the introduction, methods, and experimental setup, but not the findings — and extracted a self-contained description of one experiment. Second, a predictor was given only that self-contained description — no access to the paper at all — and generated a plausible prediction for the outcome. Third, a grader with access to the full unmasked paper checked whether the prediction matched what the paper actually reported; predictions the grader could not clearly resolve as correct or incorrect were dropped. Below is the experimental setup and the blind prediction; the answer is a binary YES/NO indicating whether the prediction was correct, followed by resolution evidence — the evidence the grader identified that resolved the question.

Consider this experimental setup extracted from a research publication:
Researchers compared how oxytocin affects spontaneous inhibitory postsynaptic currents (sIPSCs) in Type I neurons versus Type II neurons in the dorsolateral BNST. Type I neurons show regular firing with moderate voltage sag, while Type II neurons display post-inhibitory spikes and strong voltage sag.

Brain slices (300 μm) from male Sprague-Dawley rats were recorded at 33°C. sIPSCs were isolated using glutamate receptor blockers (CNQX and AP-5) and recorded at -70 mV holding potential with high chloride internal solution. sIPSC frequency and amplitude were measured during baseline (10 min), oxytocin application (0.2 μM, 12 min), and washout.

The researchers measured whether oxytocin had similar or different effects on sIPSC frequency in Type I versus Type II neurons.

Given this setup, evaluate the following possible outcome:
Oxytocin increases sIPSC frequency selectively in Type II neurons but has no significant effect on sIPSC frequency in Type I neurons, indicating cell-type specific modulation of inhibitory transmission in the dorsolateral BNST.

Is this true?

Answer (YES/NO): YES